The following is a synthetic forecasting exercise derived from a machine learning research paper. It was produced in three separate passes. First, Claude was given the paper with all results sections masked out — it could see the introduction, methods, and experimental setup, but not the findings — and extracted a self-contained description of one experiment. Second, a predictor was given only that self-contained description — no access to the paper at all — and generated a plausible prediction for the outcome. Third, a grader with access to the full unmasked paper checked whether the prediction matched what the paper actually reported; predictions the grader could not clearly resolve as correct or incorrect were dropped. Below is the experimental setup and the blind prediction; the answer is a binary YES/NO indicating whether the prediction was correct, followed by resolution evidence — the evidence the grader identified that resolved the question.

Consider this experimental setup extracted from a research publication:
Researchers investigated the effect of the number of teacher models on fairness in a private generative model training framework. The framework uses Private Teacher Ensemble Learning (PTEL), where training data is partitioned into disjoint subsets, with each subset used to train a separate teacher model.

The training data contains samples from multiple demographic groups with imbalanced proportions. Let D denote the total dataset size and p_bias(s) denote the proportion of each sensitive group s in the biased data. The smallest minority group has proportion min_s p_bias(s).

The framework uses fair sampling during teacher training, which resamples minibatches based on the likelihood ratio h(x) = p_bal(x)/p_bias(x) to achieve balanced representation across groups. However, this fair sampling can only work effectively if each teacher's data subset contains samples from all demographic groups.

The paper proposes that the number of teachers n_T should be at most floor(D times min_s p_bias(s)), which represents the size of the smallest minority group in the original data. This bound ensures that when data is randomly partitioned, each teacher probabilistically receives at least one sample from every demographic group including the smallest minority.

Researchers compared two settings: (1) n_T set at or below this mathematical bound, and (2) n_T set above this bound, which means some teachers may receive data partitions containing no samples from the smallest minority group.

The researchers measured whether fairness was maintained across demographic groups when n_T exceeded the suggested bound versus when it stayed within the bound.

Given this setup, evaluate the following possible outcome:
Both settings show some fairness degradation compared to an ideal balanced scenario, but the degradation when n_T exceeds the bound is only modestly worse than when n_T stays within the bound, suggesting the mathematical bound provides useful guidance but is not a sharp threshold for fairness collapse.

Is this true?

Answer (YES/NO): NO